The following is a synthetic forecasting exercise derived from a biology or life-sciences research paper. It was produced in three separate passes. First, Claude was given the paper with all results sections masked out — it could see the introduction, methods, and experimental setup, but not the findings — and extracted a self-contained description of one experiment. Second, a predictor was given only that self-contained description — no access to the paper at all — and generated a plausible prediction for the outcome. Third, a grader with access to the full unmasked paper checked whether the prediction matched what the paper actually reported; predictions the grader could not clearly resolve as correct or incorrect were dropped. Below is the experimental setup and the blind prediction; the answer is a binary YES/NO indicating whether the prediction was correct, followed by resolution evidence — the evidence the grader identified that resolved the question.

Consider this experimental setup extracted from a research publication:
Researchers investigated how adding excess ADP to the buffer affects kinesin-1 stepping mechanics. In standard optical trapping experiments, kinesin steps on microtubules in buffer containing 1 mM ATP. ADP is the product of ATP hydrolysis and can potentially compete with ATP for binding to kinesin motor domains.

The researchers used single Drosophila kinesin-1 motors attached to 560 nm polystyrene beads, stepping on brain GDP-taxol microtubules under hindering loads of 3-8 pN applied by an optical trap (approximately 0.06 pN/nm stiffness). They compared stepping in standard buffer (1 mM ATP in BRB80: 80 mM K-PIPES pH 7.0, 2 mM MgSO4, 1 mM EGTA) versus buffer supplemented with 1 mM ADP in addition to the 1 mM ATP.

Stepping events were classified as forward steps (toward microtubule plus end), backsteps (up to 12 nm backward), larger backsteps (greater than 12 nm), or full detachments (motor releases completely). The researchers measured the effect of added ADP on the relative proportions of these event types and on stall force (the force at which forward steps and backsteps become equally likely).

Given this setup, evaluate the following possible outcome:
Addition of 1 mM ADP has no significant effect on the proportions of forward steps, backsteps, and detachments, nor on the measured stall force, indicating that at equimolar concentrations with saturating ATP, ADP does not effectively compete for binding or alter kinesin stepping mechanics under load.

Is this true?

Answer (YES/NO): NO